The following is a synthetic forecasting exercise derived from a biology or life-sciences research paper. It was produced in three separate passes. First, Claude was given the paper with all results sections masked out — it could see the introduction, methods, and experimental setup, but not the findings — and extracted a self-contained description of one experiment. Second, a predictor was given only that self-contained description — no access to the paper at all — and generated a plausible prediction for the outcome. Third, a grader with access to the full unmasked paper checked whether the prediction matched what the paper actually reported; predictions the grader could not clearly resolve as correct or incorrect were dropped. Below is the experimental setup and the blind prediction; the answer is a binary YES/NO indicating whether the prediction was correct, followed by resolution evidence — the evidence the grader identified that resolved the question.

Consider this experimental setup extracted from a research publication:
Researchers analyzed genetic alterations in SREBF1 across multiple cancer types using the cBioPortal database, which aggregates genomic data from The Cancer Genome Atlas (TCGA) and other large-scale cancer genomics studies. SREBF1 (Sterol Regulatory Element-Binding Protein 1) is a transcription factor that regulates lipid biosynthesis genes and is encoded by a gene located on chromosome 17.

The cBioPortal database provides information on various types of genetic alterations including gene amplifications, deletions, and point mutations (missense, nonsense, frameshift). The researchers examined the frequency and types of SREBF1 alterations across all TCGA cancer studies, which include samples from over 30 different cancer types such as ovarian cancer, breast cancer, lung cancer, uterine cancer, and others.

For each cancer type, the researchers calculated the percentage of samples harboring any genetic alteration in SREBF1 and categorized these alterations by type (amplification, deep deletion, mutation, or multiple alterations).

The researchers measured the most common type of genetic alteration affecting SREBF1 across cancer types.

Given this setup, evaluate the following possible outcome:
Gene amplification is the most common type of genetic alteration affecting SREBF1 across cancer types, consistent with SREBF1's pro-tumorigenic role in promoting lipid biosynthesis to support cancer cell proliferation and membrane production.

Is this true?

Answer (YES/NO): NO